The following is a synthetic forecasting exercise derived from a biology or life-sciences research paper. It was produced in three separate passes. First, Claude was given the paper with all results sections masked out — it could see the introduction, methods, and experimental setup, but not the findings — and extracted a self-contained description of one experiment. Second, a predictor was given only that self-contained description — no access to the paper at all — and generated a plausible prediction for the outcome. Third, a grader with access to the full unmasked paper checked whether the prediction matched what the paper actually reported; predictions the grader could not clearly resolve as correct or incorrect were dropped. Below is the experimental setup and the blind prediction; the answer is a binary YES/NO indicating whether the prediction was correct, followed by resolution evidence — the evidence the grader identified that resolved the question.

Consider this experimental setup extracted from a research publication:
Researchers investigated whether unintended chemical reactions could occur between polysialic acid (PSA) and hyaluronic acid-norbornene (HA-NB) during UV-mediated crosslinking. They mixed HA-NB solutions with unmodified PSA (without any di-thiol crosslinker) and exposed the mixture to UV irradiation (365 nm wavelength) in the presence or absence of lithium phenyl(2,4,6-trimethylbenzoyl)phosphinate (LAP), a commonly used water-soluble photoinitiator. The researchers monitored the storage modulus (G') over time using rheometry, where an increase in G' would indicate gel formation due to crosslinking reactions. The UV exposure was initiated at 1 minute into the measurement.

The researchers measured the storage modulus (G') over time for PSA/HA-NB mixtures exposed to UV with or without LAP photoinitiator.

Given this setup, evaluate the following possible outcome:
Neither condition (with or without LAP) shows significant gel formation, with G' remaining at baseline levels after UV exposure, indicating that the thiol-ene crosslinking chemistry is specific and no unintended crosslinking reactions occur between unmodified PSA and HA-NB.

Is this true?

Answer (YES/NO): NO